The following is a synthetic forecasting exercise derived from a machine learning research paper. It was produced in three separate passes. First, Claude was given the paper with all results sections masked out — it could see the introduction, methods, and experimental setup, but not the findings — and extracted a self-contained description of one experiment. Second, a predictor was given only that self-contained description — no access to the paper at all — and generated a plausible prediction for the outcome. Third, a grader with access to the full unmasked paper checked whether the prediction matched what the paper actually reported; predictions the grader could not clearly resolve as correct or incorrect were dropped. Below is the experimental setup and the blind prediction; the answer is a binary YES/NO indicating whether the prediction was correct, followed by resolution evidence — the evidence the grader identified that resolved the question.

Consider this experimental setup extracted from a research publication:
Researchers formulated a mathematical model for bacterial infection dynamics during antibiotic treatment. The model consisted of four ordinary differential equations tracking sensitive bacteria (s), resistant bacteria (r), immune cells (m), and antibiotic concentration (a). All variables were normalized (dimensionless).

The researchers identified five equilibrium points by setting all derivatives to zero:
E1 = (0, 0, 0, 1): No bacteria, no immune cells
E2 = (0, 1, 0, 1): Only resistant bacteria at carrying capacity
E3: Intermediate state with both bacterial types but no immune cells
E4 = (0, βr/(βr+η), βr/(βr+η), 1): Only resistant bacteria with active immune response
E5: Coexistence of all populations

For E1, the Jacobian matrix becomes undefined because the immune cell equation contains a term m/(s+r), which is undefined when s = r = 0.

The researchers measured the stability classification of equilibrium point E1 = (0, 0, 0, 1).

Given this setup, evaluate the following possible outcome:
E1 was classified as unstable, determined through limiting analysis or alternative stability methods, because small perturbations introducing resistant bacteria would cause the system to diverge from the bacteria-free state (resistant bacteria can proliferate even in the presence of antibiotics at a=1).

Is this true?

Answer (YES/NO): NO